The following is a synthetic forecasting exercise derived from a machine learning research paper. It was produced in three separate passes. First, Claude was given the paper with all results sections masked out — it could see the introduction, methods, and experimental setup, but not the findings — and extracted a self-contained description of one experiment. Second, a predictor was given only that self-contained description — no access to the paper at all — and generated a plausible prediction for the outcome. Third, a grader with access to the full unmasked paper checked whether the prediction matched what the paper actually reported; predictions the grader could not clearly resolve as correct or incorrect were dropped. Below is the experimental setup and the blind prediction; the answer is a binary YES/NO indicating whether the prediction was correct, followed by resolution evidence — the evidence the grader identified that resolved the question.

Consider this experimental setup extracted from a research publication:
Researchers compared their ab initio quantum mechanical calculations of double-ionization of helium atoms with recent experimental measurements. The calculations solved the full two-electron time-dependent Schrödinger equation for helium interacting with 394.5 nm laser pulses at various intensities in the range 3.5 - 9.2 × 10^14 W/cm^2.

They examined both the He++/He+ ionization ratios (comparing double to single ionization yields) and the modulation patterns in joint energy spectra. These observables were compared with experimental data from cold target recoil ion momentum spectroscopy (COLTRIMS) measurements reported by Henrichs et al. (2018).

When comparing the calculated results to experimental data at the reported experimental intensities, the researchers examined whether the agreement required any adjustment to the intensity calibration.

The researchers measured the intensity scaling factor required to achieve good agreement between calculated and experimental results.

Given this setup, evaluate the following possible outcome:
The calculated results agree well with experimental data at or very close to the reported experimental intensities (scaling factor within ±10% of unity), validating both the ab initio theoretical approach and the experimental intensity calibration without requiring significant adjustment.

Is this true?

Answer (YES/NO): NO